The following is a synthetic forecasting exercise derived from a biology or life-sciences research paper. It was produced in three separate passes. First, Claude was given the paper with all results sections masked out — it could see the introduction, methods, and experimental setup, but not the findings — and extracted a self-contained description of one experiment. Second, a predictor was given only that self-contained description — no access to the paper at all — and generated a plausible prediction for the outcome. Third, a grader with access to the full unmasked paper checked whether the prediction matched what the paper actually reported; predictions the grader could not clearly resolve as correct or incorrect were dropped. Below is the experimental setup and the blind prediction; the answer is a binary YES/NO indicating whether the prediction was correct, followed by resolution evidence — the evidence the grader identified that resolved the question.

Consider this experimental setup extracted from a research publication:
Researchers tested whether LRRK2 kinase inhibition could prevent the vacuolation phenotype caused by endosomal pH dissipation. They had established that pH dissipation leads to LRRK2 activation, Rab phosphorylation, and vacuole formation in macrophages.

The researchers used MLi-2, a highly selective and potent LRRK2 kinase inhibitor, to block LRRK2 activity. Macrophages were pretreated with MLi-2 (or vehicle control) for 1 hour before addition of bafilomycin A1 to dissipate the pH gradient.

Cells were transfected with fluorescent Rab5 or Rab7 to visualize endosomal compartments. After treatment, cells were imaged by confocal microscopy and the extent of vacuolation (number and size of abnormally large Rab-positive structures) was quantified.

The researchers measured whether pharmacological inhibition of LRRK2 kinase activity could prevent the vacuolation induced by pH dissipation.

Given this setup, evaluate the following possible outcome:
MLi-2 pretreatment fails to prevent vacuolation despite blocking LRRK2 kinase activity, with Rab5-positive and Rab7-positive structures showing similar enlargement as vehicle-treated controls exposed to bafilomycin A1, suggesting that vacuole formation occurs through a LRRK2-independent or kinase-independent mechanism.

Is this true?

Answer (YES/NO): NO